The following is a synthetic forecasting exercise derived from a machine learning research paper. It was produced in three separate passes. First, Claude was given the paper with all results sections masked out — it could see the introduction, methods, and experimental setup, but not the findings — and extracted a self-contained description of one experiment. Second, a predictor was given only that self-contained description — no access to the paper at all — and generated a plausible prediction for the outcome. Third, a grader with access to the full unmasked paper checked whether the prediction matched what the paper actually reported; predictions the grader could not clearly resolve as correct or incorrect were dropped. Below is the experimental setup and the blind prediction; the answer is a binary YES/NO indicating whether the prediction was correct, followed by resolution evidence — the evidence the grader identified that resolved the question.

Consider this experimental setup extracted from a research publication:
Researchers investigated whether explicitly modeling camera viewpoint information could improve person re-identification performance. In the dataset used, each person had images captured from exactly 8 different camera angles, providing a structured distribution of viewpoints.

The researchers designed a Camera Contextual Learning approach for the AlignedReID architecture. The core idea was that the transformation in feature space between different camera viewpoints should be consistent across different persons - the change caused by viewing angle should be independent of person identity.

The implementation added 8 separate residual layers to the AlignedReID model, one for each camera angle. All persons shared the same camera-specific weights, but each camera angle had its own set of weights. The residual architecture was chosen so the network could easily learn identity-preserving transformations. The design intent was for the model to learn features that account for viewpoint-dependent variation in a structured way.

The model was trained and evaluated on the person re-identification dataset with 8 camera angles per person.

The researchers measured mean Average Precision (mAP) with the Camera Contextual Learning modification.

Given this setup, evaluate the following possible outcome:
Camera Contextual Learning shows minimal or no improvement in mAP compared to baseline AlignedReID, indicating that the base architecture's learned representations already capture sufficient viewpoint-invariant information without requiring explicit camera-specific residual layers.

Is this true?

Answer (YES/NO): NO